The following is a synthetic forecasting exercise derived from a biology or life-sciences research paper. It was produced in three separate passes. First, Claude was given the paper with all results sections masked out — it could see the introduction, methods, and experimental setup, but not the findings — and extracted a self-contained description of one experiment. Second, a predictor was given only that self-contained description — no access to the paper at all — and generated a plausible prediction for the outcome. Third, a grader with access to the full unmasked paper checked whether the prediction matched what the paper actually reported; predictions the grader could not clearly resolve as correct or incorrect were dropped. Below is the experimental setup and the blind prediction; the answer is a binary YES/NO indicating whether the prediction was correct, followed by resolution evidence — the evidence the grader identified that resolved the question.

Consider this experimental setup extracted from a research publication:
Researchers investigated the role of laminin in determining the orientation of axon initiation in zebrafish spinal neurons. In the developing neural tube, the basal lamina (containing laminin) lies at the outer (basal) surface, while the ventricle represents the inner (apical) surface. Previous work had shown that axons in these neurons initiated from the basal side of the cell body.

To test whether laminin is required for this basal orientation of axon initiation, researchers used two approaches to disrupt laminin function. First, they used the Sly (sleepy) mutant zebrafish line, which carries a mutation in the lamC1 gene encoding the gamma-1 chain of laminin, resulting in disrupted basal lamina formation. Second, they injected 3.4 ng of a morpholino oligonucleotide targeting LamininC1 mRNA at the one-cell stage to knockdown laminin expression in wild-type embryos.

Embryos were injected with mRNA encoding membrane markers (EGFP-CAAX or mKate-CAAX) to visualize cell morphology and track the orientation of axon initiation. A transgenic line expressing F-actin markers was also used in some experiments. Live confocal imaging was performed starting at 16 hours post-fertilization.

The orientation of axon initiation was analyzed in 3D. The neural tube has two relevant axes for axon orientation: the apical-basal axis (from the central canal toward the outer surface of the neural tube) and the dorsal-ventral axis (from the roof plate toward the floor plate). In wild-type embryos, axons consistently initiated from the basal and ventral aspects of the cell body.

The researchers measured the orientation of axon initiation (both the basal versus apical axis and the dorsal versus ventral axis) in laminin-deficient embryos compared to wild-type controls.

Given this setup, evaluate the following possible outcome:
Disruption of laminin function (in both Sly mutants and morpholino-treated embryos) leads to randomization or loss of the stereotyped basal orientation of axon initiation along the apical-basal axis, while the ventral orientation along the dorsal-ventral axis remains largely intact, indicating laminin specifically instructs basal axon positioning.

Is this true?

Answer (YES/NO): NO